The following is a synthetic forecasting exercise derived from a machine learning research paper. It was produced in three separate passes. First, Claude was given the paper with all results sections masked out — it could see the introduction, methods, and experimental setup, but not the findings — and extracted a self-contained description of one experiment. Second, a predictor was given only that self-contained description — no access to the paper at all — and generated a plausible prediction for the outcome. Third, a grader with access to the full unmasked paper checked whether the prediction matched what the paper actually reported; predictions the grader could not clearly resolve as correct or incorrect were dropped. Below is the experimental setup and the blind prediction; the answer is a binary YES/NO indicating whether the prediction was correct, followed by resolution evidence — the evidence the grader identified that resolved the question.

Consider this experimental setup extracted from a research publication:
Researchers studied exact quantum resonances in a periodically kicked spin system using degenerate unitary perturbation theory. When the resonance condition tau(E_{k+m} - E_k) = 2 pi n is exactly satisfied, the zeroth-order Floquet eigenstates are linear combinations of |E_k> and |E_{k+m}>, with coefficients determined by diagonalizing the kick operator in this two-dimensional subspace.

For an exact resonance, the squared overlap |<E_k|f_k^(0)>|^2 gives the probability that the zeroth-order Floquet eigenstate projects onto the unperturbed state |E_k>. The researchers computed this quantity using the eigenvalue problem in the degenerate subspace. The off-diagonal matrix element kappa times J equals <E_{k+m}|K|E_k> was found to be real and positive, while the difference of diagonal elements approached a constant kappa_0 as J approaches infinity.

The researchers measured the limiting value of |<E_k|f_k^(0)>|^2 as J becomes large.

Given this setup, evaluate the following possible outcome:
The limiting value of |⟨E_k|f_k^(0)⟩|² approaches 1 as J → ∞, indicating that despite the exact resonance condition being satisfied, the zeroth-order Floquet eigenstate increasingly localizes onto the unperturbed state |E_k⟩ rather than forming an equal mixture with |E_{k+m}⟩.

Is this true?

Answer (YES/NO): NO